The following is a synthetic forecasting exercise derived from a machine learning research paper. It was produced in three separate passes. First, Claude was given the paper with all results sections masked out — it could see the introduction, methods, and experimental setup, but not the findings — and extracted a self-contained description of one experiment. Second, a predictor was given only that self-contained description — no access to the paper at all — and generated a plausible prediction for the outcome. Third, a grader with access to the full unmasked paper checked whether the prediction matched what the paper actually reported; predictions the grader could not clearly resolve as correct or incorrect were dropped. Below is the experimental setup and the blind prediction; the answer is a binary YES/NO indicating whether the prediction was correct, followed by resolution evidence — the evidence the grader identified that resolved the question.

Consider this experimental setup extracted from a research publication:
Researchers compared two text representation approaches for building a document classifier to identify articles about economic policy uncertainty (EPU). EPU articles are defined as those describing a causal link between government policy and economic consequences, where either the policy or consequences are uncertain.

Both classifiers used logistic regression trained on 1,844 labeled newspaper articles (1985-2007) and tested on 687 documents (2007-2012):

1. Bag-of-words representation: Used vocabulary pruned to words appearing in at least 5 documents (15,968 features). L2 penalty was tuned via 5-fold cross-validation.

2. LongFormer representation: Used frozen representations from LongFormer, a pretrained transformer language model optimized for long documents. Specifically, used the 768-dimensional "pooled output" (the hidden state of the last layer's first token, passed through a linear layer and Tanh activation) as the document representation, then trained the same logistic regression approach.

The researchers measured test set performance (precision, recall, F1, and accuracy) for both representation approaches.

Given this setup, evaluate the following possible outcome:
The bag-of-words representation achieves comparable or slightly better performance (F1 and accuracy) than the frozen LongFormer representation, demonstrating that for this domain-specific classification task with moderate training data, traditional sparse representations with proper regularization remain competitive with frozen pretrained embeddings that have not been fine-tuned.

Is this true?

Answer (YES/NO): YES